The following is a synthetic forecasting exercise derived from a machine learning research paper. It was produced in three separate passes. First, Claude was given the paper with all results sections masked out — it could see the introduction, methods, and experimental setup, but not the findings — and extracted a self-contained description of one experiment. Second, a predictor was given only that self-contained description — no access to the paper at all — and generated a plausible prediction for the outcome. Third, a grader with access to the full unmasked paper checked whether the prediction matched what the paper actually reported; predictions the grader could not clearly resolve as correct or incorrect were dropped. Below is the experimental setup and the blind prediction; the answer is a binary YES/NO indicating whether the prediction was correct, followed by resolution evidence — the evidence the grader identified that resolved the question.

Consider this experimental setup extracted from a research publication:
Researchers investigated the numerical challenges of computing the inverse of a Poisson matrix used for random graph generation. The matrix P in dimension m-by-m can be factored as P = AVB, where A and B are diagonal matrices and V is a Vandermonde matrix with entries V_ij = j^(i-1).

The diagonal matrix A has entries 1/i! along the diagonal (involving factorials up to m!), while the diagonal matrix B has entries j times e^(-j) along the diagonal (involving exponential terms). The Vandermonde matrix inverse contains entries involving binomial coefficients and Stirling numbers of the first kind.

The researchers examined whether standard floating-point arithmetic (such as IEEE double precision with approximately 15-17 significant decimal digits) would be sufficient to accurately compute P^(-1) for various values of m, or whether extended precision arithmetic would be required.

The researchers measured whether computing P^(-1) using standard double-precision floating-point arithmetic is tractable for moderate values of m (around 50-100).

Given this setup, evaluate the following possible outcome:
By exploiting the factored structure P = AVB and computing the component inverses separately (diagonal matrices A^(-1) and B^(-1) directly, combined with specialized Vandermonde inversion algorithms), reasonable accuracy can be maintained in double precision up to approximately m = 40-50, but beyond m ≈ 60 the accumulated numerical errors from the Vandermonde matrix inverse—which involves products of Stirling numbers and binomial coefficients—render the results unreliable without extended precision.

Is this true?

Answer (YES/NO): NO